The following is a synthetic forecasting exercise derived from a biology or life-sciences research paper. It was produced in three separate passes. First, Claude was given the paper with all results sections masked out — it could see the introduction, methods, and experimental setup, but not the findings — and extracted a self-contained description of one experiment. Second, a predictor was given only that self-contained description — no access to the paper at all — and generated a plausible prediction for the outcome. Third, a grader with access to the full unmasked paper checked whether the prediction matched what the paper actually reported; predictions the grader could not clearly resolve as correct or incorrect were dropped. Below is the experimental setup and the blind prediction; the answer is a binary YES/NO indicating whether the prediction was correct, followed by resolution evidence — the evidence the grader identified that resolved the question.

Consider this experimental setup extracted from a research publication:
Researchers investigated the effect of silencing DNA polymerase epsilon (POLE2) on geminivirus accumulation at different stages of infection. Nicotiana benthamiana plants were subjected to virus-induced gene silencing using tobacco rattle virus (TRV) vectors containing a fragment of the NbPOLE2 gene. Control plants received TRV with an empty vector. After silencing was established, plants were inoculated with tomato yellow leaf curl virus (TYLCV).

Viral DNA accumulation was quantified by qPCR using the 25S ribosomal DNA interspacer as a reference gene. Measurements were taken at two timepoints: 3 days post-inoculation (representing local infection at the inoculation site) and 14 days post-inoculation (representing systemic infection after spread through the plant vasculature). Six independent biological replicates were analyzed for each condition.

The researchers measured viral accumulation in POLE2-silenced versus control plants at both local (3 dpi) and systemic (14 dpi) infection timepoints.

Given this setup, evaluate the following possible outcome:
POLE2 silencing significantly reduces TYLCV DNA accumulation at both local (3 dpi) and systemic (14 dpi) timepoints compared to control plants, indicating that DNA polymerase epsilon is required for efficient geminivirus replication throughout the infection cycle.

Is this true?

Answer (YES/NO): NO